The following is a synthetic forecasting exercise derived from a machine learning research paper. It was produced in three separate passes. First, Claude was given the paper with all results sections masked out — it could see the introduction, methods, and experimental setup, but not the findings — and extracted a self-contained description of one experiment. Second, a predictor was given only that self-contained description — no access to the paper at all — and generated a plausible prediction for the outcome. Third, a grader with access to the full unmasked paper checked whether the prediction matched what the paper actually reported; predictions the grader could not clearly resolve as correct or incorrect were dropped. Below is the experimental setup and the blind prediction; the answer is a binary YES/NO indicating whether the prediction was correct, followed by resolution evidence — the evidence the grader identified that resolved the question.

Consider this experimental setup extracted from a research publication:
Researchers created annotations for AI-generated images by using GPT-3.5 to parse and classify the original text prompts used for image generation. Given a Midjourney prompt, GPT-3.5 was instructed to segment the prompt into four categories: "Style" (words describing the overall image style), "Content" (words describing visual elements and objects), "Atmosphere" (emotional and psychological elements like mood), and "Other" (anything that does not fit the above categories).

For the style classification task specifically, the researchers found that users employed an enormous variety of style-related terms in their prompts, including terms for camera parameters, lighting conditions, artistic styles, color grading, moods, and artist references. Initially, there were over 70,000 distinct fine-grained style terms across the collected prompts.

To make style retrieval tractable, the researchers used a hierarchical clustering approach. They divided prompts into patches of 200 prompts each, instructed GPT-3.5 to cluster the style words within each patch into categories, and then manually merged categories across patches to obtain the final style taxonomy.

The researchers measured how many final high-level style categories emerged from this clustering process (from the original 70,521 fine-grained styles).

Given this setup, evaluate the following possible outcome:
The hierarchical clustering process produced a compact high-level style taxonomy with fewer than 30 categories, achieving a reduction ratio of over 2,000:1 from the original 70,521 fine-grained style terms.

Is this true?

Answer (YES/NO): NO